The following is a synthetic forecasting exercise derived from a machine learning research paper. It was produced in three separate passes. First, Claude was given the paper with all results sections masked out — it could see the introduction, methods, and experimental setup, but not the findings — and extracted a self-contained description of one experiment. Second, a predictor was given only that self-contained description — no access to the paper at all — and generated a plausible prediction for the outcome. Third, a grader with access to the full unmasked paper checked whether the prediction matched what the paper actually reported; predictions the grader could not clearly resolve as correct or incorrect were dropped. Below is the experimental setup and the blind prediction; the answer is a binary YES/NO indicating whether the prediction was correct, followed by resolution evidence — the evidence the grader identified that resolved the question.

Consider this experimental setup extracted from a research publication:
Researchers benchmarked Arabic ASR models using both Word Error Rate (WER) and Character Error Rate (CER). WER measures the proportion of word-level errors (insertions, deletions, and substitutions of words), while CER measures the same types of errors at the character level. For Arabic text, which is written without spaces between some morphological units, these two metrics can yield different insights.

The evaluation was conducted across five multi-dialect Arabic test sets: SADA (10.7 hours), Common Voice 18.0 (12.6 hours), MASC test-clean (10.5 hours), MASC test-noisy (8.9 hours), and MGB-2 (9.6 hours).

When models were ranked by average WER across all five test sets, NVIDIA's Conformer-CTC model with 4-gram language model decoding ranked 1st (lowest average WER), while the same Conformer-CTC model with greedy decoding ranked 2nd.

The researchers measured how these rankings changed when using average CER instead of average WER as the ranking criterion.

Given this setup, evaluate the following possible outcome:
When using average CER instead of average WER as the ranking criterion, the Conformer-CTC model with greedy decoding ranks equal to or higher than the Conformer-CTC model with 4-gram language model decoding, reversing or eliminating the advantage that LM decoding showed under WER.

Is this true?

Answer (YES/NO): YES